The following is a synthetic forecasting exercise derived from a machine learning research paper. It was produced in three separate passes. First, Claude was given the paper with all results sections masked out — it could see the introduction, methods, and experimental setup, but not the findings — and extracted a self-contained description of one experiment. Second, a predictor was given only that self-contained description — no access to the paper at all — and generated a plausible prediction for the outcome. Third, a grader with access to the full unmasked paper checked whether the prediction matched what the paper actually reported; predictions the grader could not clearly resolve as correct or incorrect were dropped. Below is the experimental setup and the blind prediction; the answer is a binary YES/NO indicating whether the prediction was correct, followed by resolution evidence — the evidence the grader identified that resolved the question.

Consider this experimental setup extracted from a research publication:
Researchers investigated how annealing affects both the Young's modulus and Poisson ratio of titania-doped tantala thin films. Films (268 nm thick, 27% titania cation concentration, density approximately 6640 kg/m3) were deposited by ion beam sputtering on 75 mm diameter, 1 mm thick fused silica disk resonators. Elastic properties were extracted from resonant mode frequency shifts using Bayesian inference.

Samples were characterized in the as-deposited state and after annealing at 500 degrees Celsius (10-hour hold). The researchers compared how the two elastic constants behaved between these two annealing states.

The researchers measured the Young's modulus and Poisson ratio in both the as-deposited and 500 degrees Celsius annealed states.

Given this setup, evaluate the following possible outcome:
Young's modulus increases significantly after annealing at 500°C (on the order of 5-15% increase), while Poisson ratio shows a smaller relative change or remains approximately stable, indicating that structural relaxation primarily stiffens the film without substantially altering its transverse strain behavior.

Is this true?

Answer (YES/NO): NO